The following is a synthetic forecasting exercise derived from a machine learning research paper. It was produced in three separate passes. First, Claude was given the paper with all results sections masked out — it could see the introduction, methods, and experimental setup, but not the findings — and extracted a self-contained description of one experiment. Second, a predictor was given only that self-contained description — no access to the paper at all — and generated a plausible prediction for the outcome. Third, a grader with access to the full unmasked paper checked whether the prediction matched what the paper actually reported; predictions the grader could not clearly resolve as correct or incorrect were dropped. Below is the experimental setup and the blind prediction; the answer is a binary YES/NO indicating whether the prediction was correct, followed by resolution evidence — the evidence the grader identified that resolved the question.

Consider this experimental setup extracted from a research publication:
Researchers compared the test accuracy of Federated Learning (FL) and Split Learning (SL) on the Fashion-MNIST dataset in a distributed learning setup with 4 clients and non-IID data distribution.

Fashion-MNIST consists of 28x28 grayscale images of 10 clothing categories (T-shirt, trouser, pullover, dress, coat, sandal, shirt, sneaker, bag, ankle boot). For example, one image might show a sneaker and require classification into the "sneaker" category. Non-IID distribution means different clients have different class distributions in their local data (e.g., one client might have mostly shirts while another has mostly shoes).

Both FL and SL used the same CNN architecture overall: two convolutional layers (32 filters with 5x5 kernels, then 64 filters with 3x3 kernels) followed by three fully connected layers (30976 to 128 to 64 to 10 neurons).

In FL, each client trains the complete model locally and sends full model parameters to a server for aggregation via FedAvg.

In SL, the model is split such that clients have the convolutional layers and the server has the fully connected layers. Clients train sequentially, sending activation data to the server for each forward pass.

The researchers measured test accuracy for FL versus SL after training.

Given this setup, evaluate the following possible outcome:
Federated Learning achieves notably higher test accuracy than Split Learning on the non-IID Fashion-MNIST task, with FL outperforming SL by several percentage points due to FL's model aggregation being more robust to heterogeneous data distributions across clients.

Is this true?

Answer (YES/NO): YES